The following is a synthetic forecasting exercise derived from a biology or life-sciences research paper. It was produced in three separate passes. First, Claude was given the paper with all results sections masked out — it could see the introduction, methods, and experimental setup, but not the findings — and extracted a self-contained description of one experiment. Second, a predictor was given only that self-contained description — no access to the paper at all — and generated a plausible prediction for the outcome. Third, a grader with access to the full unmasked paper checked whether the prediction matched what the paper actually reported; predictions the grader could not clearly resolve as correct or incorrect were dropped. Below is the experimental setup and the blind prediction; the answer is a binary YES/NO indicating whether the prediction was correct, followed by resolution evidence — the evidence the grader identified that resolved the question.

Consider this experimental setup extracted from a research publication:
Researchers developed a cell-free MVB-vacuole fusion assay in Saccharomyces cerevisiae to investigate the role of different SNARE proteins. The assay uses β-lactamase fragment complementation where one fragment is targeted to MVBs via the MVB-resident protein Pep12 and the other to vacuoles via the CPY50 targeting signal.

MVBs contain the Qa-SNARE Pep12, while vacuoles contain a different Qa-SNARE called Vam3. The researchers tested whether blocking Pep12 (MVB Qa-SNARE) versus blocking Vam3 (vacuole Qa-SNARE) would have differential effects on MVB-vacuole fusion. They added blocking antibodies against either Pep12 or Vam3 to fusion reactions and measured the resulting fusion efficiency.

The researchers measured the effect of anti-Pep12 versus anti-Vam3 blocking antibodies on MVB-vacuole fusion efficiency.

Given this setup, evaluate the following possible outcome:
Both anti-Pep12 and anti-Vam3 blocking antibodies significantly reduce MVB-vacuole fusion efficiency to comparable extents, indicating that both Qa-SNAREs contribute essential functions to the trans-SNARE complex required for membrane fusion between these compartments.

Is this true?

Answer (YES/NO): NO